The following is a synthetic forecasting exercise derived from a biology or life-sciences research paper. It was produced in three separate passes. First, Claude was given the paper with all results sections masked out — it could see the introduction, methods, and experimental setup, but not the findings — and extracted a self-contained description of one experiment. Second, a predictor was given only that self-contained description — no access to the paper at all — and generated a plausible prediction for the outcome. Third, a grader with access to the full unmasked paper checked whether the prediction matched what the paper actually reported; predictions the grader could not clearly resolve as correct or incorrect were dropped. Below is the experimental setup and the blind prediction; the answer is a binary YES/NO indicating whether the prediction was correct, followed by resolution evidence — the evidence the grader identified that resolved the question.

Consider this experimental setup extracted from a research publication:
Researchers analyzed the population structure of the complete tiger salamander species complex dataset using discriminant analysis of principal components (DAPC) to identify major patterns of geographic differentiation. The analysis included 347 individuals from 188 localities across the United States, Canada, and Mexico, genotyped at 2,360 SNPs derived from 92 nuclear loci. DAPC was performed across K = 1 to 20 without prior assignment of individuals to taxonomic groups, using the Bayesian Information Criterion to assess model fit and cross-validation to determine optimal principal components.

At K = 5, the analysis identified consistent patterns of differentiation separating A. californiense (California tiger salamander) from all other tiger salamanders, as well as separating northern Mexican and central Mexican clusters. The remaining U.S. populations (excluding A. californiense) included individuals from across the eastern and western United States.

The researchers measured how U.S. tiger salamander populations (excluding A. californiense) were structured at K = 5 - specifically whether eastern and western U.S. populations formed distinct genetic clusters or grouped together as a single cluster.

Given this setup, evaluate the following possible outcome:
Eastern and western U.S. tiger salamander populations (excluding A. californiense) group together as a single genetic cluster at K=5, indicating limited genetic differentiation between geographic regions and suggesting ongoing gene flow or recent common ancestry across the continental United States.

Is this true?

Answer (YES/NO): NO